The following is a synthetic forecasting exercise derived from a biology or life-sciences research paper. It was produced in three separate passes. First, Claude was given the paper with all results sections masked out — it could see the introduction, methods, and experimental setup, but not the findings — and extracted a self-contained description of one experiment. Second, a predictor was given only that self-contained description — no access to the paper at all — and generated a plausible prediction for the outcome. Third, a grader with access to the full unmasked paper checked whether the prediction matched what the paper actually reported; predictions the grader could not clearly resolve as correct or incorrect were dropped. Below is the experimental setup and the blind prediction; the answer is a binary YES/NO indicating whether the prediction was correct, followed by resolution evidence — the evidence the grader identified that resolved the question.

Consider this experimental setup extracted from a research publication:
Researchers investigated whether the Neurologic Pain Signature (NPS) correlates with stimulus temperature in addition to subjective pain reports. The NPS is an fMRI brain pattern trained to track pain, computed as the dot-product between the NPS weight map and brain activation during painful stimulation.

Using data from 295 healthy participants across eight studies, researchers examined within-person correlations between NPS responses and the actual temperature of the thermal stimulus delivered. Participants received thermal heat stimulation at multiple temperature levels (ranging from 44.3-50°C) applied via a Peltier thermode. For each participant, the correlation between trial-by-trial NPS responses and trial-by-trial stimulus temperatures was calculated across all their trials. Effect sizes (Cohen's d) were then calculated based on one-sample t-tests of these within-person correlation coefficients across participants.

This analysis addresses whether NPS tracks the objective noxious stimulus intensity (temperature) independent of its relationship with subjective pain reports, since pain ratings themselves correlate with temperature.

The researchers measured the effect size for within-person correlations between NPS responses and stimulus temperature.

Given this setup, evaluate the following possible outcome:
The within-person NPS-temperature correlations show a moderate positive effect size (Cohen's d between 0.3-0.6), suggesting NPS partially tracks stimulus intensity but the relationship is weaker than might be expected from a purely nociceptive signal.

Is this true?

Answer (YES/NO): NO